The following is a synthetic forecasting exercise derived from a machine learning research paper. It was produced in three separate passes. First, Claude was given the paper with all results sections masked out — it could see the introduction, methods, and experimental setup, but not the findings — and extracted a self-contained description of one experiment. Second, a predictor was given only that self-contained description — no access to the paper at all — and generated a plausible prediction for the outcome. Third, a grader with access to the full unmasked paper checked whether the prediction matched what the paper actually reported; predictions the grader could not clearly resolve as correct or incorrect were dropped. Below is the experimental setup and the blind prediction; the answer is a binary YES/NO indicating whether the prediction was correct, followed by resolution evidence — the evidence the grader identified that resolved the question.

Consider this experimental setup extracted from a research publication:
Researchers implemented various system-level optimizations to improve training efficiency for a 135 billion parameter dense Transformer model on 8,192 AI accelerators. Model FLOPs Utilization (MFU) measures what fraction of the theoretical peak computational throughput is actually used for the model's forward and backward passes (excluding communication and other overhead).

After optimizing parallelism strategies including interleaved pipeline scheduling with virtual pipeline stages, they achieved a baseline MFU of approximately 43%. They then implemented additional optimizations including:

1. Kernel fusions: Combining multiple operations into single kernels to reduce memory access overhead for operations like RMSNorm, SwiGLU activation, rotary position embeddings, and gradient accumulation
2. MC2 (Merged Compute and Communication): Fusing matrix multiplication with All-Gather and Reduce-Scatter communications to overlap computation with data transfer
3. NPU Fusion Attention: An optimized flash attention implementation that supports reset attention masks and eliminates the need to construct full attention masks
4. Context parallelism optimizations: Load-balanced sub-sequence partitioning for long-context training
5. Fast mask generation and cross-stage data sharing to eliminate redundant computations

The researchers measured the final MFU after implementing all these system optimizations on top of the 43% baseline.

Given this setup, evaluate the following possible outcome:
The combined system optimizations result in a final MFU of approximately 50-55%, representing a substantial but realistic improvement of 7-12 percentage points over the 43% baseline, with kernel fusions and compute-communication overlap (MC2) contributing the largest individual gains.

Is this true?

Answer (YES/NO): YES